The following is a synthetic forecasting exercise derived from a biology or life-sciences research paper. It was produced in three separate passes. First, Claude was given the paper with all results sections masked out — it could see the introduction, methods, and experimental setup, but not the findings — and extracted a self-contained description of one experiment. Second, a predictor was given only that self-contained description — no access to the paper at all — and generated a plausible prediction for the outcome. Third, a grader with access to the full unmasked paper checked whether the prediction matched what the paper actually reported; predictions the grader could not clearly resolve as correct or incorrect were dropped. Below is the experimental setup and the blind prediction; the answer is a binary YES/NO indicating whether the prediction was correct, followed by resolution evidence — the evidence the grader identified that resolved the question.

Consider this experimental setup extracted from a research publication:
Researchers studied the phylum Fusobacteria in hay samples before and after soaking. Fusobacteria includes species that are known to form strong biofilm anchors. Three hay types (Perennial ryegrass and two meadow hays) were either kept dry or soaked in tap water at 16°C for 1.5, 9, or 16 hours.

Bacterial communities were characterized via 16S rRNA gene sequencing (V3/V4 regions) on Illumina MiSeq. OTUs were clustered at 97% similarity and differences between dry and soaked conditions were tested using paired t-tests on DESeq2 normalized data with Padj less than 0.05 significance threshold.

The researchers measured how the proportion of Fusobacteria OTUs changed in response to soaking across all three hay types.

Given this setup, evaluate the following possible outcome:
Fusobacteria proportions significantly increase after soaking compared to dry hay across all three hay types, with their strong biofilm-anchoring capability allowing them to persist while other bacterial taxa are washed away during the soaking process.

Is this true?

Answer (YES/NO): NO